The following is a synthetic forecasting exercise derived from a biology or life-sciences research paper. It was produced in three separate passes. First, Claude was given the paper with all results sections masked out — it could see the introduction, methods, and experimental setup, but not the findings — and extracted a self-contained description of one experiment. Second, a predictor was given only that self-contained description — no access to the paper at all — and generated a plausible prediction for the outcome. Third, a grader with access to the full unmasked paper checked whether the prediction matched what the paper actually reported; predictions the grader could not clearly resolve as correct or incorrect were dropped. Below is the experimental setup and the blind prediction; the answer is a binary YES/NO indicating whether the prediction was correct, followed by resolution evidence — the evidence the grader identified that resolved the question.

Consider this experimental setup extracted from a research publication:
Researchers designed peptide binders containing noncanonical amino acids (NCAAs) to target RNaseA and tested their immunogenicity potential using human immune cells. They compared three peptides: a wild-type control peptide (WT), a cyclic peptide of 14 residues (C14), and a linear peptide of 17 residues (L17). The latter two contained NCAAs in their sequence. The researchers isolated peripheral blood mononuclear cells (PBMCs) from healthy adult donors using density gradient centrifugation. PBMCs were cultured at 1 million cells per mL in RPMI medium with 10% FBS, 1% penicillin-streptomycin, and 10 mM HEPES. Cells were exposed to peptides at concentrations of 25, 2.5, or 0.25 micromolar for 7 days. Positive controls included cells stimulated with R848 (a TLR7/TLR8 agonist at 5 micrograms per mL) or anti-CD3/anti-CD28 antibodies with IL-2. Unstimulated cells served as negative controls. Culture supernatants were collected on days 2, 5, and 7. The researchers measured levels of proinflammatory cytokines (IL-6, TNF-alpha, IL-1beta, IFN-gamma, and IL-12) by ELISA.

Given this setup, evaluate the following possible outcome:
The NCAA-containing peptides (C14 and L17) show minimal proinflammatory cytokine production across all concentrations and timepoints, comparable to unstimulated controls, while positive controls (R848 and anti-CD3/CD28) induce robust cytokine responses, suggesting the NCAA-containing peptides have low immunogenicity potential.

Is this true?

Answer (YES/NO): YES